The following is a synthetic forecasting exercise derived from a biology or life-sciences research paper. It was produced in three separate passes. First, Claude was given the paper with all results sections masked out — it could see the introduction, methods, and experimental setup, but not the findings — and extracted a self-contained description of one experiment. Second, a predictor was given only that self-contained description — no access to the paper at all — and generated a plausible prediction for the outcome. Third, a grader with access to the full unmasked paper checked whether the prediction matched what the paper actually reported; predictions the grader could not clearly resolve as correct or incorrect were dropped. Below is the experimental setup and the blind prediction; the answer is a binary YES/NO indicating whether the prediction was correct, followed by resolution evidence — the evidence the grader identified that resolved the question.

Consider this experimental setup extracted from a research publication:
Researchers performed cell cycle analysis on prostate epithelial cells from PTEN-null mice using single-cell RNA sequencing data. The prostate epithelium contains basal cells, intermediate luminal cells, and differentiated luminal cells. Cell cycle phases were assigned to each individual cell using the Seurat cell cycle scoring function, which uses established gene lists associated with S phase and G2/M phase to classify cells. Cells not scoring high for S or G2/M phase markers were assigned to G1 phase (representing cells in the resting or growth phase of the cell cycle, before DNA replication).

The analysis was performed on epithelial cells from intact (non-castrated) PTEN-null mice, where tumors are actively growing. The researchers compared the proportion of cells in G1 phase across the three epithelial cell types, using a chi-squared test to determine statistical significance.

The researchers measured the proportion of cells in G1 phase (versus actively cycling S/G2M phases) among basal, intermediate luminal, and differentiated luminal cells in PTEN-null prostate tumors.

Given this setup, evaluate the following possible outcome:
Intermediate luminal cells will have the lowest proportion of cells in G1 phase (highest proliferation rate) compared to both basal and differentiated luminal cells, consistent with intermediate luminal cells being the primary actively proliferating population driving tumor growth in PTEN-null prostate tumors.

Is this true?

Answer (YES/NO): NO